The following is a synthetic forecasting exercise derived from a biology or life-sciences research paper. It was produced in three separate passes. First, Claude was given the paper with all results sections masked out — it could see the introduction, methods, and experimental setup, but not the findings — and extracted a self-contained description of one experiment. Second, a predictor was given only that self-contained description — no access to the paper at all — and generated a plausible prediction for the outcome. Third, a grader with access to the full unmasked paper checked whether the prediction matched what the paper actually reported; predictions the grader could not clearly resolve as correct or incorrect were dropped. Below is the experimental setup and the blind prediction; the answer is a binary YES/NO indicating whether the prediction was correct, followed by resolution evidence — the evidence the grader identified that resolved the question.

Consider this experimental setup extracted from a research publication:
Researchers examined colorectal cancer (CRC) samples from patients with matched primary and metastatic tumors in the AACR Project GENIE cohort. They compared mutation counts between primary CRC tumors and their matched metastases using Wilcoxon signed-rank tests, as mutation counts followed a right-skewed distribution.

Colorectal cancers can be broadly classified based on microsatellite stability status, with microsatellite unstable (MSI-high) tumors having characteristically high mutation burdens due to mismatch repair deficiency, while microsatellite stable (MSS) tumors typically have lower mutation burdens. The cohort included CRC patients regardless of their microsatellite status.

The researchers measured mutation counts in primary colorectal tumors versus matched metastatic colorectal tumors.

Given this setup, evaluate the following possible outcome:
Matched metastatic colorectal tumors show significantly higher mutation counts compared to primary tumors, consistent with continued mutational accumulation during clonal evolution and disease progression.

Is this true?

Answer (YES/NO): YES